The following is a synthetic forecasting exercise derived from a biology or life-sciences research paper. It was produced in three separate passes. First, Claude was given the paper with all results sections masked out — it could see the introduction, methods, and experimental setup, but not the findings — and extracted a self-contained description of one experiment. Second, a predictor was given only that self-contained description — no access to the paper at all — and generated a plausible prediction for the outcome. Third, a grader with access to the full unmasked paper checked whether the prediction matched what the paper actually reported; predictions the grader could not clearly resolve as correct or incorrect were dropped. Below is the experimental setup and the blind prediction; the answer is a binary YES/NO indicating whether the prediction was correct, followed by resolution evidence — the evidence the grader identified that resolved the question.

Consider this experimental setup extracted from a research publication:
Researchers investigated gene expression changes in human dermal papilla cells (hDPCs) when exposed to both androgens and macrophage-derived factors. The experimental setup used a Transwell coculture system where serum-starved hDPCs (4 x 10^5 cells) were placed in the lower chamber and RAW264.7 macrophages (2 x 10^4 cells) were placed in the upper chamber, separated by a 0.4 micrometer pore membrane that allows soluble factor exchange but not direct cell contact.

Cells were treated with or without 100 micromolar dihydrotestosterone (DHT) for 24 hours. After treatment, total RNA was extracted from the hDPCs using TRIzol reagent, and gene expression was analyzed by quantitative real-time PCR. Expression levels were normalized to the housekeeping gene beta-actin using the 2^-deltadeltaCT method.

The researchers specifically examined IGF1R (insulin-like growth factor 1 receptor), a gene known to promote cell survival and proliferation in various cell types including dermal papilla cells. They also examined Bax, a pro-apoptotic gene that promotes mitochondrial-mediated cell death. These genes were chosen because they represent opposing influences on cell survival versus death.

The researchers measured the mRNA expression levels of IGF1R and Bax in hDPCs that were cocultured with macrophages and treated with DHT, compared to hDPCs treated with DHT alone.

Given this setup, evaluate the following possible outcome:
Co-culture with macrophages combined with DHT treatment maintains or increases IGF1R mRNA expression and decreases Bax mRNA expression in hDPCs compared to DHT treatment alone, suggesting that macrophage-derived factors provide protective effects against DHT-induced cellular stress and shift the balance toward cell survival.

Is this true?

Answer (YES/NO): NO